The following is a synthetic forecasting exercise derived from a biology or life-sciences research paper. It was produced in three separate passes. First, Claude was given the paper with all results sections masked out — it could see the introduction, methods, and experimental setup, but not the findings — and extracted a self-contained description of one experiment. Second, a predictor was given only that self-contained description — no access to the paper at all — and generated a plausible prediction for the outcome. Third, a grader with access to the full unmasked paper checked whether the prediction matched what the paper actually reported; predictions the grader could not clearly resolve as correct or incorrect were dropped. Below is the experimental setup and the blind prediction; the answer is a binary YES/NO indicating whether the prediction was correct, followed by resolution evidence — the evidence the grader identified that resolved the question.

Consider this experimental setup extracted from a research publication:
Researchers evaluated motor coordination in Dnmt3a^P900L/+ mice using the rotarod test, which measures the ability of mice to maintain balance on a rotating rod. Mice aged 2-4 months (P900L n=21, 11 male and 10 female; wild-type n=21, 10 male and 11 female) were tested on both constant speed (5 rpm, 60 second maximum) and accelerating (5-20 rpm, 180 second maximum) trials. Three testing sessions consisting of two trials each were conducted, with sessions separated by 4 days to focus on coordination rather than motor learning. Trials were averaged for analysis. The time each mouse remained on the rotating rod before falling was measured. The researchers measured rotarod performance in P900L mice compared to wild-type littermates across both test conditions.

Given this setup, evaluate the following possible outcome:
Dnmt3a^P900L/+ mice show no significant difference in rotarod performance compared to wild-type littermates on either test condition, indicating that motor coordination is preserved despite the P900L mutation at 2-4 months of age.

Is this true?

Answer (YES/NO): YES